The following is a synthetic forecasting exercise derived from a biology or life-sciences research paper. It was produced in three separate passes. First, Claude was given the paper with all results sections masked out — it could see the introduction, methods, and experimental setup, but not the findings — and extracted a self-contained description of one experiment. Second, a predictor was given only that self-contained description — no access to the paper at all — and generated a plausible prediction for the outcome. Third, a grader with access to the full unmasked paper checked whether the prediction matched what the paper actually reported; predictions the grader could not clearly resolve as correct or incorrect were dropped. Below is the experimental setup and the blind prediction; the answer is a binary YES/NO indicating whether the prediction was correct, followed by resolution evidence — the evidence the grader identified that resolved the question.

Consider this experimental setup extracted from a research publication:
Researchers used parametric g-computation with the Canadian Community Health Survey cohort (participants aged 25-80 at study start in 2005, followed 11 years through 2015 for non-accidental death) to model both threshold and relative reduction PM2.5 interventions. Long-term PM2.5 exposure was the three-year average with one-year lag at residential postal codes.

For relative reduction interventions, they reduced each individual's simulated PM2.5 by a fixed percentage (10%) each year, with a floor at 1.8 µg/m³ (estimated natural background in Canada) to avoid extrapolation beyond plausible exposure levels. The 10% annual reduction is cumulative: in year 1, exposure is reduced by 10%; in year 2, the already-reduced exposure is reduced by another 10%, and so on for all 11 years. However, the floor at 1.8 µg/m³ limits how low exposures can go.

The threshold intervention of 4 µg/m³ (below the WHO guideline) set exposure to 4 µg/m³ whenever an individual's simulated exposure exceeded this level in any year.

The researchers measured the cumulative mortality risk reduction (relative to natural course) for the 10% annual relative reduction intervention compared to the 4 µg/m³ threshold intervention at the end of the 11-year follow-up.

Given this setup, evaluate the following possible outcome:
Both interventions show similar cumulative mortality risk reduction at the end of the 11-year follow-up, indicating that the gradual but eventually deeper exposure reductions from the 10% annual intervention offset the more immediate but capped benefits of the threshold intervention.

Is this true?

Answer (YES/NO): YES